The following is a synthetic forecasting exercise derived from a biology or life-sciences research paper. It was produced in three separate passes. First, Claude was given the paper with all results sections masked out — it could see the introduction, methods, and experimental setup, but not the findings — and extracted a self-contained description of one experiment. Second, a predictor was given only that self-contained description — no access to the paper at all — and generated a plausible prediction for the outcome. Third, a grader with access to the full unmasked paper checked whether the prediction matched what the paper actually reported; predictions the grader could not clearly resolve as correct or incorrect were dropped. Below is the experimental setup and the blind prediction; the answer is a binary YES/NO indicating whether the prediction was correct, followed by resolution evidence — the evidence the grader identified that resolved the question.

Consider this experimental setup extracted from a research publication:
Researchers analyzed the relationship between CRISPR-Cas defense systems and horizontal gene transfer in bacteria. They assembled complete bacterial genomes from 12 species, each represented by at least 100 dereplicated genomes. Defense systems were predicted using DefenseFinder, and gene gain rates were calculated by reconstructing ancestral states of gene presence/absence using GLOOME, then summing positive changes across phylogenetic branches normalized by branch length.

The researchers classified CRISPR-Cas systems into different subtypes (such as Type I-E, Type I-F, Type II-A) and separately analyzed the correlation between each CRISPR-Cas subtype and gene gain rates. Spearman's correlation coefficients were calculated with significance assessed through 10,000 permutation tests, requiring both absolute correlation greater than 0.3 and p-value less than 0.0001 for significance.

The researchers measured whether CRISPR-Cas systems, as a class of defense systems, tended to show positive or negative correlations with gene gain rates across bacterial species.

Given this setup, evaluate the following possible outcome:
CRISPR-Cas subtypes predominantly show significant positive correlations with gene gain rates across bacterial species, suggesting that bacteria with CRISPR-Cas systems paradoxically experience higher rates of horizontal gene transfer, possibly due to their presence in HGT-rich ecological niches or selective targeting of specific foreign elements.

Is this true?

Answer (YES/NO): NO